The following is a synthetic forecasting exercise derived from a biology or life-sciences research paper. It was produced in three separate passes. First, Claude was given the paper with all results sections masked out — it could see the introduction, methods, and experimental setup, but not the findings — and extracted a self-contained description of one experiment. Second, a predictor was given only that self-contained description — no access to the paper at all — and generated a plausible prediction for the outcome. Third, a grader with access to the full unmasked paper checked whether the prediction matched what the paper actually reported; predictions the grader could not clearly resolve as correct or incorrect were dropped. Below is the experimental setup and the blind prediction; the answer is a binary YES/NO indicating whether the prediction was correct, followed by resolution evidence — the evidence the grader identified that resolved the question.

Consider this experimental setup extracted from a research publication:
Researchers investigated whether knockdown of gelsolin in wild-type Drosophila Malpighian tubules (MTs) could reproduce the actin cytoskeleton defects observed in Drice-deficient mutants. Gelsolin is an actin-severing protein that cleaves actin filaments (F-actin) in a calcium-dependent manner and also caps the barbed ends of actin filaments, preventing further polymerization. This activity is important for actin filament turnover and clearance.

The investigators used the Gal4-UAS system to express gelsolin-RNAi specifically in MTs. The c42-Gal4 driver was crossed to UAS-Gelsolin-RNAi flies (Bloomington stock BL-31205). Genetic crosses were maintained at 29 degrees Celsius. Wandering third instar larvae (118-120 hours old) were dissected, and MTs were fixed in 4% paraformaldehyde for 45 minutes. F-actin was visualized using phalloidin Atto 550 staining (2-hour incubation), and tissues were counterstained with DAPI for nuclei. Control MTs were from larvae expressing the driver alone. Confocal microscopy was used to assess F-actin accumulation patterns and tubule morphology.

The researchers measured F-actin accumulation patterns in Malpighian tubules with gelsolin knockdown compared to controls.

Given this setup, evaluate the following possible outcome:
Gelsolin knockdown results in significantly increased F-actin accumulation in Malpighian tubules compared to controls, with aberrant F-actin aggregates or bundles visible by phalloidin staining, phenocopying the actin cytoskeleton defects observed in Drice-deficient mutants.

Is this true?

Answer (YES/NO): NO